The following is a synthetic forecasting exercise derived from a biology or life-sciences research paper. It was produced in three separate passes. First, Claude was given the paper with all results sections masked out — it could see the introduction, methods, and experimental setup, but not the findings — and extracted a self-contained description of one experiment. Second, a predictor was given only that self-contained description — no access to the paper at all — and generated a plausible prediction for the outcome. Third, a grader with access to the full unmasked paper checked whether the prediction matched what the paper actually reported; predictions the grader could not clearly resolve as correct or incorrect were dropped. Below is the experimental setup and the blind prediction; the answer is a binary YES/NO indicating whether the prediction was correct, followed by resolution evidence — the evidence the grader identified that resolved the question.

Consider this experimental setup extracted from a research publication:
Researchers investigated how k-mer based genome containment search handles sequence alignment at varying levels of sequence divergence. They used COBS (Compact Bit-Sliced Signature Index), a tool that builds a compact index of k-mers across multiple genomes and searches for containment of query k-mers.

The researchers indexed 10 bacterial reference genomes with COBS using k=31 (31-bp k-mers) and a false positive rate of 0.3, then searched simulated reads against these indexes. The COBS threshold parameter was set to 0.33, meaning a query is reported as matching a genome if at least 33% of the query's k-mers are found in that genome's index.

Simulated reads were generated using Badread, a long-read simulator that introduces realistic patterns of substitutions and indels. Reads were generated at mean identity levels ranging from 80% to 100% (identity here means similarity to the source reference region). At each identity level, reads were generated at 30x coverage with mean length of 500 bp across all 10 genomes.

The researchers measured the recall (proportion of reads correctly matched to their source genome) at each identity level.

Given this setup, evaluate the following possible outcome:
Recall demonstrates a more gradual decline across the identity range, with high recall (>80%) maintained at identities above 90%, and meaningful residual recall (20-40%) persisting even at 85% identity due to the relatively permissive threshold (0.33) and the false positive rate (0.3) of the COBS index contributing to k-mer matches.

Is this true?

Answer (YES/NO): NO